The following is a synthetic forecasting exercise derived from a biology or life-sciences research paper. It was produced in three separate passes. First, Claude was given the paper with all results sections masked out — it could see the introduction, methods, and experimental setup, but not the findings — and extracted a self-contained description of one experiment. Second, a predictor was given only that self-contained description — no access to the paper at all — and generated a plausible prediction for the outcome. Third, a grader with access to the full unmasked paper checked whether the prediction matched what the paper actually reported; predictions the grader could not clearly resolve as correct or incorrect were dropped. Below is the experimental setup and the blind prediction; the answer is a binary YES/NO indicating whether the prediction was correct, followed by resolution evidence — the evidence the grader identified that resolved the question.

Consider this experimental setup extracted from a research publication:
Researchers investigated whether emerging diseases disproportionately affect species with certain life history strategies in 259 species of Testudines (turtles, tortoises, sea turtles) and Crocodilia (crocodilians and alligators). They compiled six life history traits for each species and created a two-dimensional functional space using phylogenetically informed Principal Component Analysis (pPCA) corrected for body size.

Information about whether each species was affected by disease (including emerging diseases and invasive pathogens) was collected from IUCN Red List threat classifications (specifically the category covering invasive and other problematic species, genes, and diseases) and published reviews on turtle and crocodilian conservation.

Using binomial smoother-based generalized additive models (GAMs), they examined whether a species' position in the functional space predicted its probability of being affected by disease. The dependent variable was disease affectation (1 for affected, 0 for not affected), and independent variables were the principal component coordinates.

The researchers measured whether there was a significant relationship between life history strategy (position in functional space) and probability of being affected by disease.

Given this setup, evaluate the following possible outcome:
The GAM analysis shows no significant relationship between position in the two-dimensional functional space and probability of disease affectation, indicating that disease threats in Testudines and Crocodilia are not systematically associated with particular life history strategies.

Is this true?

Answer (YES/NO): NO